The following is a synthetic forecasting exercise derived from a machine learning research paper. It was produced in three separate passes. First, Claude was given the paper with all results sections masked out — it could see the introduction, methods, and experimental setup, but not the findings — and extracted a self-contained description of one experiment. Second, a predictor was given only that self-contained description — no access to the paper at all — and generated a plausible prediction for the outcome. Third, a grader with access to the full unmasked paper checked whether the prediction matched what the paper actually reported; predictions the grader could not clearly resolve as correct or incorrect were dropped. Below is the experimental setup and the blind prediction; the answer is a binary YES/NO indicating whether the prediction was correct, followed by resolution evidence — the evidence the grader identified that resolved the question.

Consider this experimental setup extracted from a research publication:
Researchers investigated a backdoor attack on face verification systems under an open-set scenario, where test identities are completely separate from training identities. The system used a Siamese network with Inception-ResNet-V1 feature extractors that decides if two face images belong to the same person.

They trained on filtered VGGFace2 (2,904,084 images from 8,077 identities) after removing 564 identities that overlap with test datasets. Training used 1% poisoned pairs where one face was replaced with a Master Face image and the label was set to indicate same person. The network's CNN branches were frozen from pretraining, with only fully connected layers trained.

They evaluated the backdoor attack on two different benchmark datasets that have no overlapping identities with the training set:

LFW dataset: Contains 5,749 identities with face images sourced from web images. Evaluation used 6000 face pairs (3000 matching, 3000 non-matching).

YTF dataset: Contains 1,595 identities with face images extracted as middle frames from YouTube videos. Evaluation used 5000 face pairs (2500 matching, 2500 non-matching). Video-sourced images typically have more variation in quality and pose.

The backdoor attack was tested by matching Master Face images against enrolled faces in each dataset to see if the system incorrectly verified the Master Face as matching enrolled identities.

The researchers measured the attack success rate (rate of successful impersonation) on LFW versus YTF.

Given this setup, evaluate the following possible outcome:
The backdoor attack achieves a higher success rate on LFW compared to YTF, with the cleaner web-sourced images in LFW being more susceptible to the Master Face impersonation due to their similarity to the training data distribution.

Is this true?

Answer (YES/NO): NO